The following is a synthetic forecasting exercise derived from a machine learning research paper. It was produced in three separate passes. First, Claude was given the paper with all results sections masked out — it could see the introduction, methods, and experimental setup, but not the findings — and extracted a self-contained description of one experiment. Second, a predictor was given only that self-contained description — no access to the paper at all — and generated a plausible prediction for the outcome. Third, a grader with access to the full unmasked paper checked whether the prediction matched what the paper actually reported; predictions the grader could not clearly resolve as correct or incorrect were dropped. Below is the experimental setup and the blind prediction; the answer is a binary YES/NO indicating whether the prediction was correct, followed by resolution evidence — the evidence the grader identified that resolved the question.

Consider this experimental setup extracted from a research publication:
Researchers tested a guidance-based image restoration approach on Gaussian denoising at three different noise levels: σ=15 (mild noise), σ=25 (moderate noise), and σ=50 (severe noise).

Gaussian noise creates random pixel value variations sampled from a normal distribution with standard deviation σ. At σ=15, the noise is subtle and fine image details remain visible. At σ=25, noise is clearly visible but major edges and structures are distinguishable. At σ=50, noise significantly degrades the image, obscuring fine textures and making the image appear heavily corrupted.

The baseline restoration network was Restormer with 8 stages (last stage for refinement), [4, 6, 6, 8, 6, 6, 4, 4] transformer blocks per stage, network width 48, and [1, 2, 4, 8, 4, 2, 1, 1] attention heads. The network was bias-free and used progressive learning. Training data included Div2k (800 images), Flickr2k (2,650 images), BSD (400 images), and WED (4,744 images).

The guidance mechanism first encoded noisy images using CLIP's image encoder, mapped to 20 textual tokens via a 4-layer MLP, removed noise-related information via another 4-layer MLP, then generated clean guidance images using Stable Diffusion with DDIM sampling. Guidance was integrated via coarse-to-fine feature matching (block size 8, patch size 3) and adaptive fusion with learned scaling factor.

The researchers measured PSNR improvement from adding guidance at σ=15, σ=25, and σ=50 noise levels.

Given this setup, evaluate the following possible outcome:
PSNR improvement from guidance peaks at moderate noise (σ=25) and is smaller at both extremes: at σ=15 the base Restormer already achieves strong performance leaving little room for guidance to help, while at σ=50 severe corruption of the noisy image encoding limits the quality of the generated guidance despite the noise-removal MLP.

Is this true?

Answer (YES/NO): NO